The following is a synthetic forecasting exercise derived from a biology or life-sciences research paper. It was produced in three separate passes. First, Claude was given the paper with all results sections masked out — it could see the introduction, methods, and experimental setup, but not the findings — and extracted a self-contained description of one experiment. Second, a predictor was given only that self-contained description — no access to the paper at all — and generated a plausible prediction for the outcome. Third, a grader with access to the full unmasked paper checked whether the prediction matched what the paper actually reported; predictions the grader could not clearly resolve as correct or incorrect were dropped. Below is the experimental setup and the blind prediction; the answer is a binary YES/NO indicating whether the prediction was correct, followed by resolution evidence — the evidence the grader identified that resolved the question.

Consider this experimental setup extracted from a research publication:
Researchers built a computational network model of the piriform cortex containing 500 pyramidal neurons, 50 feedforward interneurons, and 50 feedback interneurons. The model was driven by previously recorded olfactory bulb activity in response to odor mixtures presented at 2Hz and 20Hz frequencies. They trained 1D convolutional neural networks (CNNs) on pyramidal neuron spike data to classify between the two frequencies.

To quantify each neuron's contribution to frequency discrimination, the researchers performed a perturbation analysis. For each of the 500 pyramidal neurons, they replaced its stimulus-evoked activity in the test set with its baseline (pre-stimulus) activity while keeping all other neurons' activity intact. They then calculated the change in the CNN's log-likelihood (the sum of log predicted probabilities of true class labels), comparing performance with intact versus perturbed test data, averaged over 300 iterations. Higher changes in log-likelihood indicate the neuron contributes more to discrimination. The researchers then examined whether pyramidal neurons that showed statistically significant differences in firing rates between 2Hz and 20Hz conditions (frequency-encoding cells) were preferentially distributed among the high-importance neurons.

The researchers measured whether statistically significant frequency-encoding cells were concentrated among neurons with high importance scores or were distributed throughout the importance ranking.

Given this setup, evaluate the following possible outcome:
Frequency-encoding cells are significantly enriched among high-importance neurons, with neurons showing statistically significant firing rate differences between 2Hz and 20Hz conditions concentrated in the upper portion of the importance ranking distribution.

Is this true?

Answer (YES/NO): NO